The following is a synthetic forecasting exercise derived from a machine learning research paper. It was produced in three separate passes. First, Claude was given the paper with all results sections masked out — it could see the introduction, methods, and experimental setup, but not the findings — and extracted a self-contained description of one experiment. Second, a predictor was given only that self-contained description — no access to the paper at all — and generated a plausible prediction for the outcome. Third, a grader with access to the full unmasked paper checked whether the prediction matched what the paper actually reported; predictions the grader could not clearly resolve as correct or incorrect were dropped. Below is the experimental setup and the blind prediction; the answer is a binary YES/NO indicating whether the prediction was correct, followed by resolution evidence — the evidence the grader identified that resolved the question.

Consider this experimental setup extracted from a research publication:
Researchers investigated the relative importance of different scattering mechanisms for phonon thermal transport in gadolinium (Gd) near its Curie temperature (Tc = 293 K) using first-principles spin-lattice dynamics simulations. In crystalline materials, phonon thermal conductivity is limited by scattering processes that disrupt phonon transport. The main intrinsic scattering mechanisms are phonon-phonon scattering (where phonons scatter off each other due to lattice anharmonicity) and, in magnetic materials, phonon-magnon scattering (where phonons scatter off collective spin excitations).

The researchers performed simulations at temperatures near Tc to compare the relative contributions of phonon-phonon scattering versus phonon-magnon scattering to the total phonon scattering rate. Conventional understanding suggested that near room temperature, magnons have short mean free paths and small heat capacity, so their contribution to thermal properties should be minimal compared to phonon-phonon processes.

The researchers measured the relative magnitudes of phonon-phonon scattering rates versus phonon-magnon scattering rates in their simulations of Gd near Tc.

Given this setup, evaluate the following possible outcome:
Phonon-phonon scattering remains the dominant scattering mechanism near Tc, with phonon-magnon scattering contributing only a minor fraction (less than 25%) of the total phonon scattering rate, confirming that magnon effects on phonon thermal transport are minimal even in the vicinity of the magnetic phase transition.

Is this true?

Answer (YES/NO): NO